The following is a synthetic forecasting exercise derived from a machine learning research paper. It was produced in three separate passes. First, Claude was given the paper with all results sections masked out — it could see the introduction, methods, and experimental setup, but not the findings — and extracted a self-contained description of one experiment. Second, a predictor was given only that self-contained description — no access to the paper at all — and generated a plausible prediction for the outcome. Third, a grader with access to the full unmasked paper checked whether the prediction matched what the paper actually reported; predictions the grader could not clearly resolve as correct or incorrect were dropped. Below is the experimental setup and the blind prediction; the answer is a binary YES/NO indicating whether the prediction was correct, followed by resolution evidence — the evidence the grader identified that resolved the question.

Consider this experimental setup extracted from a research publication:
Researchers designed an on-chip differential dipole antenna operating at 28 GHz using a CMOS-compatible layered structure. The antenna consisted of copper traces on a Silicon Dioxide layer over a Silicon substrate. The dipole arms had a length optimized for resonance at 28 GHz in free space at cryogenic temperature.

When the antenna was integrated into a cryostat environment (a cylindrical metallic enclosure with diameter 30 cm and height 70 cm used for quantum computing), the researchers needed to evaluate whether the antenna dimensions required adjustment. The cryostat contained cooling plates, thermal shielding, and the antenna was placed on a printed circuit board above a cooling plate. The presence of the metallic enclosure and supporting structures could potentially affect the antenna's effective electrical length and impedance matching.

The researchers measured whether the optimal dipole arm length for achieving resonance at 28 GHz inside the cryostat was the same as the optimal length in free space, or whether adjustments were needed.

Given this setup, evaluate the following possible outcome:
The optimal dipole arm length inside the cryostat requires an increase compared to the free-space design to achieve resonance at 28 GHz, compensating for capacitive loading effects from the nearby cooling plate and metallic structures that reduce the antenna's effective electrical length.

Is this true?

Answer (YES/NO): YES